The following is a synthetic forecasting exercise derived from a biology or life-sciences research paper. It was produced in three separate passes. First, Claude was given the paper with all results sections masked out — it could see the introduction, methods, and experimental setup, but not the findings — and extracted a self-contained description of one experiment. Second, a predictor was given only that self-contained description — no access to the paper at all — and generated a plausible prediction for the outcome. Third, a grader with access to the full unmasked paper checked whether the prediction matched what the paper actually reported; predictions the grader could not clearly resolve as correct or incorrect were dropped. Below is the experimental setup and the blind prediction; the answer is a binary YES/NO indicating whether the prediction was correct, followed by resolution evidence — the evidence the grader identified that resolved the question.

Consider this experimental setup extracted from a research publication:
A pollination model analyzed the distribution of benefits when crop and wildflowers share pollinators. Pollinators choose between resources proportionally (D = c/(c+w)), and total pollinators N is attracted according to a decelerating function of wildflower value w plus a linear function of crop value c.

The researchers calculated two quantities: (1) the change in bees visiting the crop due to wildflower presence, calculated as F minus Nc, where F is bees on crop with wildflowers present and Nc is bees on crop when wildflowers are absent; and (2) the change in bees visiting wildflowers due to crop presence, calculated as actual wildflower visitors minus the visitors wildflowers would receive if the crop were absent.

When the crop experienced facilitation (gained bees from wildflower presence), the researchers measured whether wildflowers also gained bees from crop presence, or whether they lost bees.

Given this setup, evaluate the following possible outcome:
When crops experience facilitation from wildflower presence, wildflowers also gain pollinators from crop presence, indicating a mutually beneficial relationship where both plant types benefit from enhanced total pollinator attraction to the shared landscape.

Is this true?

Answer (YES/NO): NO